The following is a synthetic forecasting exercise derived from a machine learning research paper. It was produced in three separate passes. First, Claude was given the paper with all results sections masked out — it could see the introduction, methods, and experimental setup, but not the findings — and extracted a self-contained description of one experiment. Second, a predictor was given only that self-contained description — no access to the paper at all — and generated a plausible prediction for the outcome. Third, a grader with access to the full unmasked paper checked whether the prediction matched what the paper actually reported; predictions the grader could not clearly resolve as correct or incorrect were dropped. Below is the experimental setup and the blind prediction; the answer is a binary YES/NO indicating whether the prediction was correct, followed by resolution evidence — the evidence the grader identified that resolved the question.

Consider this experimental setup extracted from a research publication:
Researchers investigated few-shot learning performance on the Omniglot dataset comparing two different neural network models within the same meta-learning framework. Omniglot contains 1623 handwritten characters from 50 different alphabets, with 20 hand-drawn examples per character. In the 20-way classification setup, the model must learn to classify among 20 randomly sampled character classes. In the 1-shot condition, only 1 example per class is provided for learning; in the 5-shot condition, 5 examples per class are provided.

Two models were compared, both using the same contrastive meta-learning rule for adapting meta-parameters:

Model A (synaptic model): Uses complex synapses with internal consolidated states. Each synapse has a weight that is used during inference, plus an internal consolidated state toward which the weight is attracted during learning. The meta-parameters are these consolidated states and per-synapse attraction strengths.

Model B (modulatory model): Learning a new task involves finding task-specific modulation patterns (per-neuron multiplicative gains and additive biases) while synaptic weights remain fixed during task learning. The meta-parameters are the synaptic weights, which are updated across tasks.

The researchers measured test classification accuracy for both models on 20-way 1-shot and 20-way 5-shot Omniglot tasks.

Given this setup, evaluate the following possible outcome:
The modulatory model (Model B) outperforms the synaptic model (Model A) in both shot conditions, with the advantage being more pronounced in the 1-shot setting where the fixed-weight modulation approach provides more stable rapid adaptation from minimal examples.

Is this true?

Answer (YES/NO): NO